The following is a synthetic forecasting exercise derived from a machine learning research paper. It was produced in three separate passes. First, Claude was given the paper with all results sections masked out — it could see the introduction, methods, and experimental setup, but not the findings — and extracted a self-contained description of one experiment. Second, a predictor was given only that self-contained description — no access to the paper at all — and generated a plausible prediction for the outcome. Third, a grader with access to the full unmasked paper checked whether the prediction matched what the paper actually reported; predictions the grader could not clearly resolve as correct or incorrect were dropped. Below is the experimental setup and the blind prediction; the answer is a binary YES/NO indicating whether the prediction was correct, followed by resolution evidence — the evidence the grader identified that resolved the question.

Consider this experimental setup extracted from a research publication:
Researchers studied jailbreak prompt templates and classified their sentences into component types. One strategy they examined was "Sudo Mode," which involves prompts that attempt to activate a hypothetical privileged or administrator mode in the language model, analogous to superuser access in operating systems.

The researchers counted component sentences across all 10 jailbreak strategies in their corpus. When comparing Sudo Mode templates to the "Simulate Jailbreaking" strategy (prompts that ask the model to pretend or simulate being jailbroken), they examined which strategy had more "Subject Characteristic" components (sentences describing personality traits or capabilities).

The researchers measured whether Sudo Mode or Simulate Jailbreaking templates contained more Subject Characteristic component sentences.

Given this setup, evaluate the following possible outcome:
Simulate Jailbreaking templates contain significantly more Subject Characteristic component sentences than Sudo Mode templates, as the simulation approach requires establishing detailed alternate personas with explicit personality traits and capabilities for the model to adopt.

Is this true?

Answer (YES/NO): YES